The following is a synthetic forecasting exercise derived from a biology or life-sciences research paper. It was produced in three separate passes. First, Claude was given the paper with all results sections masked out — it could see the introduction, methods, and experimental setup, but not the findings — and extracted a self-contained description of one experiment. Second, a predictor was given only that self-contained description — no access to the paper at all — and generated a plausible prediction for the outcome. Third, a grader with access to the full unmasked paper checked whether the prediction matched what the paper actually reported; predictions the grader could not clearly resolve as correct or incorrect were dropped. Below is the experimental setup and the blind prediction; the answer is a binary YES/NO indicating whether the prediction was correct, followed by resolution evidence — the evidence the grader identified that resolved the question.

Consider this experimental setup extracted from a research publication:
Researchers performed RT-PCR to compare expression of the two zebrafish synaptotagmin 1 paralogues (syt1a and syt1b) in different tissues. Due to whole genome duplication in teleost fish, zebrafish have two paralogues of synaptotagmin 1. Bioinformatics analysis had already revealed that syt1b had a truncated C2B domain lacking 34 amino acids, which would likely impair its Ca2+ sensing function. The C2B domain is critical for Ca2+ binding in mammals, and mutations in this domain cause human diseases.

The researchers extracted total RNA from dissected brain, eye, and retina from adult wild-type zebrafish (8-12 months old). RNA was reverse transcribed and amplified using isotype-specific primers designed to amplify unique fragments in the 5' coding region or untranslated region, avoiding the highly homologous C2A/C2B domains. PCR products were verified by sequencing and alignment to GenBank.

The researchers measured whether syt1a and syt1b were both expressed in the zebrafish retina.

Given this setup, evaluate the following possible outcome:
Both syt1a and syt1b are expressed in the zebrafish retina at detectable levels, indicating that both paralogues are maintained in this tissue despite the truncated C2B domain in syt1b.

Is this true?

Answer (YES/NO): NO